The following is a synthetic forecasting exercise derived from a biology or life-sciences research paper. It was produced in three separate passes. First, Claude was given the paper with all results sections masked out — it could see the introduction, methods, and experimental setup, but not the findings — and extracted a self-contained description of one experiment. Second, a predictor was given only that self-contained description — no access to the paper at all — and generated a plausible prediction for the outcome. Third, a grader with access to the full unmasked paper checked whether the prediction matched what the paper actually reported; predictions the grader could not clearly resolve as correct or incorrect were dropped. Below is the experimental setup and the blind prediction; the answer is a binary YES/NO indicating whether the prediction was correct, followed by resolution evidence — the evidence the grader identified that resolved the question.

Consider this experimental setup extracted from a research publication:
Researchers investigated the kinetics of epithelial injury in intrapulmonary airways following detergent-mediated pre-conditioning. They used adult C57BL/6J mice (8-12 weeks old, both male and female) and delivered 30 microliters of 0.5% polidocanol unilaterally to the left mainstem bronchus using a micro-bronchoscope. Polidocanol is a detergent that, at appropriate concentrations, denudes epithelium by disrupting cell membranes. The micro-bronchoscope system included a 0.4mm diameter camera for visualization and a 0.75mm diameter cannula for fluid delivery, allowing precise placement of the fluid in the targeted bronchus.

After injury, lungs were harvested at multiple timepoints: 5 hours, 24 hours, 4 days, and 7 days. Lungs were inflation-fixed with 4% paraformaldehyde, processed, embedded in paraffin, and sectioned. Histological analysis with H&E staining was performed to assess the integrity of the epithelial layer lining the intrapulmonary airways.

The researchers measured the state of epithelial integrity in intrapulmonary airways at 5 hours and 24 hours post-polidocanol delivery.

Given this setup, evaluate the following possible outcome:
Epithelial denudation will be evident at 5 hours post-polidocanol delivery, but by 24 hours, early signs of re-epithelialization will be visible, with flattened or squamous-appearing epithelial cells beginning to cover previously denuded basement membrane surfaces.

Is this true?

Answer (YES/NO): NO